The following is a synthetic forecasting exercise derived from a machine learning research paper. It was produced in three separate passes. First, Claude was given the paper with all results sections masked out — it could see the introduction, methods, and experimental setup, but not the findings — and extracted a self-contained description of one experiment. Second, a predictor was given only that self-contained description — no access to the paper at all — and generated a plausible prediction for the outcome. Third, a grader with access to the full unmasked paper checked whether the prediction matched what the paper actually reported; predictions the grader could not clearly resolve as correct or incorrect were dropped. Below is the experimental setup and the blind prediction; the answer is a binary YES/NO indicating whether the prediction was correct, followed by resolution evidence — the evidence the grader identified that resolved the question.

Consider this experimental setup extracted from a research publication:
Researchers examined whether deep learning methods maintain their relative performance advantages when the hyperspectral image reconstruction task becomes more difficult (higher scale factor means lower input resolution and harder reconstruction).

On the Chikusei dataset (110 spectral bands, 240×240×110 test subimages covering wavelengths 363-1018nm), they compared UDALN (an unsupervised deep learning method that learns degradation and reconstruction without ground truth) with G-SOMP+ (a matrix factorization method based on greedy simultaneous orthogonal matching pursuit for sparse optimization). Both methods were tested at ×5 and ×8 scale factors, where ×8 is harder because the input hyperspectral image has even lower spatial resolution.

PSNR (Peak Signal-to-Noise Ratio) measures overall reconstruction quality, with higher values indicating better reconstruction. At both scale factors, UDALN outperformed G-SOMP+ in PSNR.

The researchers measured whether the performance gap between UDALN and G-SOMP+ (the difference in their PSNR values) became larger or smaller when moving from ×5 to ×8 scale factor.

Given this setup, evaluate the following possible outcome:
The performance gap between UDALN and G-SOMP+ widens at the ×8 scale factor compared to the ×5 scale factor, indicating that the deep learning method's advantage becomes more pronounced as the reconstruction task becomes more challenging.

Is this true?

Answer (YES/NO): NO